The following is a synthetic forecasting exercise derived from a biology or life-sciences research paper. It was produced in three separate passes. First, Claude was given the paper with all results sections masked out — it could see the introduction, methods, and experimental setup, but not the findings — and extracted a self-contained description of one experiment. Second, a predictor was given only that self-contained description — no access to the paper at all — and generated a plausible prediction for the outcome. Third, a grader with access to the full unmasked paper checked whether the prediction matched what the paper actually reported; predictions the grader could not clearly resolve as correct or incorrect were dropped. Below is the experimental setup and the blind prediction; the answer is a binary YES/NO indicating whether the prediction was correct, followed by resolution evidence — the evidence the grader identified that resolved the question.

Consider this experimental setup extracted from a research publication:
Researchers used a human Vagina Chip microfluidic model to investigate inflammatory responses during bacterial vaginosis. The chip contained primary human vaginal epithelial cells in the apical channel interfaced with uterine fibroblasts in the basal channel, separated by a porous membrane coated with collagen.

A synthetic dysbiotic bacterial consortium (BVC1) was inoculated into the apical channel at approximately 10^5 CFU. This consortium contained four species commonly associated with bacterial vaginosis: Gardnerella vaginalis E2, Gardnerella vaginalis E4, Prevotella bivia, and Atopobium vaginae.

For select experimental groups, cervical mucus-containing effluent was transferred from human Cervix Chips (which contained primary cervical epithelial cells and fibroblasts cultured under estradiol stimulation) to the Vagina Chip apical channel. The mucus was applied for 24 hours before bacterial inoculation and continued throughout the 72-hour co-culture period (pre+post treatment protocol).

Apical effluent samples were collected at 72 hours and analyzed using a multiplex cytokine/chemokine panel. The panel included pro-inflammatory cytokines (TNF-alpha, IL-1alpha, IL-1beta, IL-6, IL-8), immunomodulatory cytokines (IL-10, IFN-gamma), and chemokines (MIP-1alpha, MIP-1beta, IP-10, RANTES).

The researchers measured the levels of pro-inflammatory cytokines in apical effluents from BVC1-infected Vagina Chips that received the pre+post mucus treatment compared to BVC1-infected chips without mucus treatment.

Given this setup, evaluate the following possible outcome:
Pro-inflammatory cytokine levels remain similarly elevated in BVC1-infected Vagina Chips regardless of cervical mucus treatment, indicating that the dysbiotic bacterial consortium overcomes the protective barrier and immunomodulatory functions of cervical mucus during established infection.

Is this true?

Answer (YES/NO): NO